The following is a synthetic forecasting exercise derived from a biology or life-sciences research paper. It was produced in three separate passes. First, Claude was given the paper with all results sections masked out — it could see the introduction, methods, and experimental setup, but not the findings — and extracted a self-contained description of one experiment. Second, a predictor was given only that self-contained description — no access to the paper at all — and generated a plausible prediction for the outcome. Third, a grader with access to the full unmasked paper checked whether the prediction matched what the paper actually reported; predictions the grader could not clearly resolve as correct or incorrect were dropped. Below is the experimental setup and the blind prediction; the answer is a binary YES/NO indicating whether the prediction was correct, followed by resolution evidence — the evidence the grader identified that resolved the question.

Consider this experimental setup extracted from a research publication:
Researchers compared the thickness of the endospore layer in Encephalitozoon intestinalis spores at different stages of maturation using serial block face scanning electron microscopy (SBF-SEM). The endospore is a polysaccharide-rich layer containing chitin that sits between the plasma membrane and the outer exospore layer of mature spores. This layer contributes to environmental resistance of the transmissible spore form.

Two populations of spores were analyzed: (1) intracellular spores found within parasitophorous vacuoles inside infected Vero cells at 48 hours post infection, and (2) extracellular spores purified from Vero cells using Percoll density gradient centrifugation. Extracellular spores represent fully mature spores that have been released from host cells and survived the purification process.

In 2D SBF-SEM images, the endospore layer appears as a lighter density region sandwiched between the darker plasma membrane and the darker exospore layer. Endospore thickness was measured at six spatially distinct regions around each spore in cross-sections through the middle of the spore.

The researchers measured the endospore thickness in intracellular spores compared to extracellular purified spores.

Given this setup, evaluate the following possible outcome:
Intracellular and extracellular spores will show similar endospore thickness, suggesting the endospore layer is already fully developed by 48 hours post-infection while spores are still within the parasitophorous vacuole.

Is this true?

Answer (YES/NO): NO